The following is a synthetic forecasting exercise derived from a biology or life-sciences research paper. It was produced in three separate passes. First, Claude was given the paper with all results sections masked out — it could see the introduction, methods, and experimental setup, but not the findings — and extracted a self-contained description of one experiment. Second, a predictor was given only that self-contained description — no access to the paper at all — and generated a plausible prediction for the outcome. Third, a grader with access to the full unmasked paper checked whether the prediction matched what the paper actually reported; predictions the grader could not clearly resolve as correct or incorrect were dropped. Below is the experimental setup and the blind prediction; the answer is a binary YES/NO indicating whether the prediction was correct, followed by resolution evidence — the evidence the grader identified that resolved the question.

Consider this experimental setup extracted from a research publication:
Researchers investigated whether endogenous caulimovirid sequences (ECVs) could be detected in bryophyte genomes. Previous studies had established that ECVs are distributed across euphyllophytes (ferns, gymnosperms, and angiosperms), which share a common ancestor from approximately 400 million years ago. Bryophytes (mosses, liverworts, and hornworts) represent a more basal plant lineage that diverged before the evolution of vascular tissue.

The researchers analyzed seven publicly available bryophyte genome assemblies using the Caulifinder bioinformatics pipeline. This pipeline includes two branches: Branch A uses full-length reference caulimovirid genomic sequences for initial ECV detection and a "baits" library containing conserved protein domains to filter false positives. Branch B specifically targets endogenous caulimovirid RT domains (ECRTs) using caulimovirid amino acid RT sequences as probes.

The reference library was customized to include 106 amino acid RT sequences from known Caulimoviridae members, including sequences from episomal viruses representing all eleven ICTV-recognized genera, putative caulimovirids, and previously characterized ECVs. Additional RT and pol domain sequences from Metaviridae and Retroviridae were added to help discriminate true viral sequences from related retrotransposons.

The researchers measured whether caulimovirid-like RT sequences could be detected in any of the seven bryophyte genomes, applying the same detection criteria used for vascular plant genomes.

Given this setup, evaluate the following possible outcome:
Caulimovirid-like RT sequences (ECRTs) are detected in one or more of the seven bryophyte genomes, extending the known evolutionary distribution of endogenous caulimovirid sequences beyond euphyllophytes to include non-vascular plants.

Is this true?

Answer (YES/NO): NO